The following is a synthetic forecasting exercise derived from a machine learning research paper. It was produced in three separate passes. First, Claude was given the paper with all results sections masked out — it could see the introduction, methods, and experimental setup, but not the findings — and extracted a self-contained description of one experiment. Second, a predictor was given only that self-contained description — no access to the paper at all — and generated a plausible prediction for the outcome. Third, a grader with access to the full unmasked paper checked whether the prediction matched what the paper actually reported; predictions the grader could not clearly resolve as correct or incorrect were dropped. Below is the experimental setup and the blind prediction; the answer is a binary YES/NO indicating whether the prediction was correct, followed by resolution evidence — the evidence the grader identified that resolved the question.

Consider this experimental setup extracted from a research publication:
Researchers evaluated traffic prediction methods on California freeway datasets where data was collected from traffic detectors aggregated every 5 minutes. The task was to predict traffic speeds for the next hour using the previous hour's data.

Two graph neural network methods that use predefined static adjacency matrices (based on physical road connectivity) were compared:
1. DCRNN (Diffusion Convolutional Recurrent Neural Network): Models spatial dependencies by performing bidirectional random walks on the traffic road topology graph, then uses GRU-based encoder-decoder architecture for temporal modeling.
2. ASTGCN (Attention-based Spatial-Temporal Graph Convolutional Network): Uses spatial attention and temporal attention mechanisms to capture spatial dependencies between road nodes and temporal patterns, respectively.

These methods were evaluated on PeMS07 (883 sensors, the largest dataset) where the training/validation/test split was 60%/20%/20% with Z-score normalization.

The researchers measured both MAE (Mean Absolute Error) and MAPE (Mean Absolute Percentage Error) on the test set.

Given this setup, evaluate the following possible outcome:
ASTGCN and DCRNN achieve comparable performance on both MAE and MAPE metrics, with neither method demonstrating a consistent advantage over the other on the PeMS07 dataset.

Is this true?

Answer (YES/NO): NO